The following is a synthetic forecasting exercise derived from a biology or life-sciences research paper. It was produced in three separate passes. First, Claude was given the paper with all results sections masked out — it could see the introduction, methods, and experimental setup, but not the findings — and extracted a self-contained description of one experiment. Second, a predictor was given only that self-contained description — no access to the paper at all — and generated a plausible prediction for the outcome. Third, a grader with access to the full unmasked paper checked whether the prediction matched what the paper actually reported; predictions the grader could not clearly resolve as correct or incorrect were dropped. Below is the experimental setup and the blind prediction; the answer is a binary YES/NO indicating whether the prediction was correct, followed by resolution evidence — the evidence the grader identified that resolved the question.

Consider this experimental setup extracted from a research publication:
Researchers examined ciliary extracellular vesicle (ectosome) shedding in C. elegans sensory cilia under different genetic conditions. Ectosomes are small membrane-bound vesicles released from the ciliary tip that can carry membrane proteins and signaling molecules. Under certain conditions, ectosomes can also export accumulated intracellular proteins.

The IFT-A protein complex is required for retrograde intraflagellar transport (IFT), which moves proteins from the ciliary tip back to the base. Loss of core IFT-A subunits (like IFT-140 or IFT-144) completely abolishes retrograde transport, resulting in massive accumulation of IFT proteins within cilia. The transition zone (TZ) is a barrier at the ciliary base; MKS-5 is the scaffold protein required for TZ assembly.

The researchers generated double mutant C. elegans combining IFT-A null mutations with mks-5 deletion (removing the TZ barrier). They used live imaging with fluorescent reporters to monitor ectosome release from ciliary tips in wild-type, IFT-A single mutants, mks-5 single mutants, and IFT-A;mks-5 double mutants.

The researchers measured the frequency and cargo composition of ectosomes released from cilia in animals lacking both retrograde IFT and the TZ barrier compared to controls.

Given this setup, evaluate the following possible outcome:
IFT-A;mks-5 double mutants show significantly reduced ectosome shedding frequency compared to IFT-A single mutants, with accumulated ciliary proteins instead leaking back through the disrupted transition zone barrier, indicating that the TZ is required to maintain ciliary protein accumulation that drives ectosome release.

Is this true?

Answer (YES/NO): NO